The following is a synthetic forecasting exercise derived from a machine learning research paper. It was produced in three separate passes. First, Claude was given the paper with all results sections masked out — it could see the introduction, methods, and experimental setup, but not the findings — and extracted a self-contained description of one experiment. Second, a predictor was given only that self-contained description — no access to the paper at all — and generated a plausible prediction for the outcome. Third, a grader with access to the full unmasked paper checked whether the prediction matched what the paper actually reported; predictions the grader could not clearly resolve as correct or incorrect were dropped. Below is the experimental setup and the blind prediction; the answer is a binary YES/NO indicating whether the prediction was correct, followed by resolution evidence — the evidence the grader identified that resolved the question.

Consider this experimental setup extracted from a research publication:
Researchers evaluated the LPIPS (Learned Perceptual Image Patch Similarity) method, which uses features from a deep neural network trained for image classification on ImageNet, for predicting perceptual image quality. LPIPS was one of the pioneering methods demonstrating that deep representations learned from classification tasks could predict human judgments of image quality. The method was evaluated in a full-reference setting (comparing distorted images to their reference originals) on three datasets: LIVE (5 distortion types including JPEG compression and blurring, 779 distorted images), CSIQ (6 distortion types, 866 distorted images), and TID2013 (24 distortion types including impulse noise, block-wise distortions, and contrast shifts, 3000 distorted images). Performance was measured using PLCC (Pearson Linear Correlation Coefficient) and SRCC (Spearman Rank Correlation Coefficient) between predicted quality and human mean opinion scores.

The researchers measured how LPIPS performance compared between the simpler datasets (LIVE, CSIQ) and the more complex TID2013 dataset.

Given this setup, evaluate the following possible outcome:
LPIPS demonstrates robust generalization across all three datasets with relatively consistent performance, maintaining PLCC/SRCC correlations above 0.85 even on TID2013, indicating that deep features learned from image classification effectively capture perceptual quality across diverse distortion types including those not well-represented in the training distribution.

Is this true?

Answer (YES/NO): NO